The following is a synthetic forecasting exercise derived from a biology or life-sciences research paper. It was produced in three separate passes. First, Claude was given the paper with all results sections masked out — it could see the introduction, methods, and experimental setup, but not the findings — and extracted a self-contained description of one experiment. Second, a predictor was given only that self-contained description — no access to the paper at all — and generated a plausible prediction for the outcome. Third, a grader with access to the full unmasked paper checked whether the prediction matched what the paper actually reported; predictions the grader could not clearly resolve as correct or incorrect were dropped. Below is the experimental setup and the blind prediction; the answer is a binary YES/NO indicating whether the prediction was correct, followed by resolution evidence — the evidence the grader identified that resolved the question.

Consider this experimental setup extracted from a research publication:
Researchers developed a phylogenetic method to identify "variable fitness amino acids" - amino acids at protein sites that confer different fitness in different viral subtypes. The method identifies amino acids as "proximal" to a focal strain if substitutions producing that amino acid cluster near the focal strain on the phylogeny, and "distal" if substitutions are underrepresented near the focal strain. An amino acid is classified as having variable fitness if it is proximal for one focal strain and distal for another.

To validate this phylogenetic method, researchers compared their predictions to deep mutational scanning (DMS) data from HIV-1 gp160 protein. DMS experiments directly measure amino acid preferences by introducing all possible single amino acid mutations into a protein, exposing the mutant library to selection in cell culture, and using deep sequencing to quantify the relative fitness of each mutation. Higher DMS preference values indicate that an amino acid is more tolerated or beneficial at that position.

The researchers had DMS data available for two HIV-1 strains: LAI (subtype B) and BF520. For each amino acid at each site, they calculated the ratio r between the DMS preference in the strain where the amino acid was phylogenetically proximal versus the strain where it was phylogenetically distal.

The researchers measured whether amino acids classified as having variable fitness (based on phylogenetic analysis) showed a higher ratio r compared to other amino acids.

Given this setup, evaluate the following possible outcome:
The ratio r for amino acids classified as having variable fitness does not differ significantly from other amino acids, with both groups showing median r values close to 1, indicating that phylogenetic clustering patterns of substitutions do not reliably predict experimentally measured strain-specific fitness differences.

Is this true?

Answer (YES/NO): NO